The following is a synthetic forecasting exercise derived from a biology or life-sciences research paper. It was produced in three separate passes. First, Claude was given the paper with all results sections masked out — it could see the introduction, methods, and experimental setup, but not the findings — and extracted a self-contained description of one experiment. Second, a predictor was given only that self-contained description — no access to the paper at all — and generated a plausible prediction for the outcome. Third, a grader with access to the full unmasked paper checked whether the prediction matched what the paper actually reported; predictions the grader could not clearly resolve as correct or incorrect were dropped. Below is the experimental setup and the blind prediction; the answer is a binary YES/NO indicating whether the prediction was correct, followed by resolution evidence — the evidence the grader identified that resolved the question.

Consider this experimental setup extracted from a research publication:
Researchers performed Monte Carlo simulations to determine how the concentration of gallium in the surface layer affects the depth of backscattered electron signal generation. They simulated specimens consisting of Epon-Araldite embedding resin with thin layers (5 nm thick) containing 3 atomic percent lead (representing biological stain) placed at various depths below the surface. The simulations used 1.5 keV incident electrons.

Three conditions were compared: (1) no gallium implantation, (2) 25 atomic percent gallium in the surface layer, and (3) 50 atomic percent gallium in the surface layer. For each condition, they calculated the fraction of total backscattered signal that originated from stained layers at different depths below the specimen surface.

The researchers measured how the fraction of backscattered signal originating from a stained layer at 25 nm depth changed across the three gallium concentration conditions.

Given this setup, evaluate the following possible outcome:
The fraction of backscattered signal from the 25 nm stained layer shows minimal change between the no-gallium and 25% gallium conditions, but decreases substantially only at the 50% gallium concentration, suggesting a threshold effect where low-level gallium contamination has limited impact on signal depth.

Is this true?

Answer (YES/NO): NO